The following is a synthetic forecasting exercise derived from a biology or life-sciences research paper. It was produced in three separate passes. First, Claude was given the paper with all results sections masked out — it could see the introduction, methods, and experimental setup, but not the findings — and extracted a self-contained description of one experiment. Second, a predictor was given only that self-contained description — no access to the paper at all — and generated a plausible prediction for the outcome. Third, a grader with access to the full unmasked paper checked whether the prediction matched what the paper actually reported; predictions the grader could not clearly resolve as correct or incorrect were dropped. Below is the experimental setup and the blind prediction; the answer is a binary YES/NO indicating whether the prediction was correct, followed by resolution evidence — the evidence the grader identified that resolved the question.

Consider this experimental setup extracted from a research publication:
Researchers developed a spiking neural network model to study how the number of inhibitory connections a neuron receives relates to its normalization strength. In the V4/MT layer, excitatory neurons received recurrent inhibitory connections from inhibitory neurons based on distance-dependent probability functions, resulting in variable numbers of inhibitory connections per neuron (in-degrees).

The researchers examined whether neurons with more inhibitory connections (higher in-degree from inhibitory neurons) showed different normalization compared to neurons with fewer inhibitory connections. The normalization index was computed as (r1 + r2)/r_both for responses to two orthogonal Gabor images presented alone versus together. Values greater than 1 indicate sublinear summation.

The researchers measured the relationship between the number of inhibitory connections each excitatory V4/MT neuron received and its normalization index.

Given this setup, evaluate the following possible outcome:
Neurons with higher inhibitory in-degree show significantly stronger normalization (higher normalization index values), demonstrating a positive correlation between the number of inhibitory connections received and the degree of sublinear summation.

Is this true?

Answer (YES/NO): NO